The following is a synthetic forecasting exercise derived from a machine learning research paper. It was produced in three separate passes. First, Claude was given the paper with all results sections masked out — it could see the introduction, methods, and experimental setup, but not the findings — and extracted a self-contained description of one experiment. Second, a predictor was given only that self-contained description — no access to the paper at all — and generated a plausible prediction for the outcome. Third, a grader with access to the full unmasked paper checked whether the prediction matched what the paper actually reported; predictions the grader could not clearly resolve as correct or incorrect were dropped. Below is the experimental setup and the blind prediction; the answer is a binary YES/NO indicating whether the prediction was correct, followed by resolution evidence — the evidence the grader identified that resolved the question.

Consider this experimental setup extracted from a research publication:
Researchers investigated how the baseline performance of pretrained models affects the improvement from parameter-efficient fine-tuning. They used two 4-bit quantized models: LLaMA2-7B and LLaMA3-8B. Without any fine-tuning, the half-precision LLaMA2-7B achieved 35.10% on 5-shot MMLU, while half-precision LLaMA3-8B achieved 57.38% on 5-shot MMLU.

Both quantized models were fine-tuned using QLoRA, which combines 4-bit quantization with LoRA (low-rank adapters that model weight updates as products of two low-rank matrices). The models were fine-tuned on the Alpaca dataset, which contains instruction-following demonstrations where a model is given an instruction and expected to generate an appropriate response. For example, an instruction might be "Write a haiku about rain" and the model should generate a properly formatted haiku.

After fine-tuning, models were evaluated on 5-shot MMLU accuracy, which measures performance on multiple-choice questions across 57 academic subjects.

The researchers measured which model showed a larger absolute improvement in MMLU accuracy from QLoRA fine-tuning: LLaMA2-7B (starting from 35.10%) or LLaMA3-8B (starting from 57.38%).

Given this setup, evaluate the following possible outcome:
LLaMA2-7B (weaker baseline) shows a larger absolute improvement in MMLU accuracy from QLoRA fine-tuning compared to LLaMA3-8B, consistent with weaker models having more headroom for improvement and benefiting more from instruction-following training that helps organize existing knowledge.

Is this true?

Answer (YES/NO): NO